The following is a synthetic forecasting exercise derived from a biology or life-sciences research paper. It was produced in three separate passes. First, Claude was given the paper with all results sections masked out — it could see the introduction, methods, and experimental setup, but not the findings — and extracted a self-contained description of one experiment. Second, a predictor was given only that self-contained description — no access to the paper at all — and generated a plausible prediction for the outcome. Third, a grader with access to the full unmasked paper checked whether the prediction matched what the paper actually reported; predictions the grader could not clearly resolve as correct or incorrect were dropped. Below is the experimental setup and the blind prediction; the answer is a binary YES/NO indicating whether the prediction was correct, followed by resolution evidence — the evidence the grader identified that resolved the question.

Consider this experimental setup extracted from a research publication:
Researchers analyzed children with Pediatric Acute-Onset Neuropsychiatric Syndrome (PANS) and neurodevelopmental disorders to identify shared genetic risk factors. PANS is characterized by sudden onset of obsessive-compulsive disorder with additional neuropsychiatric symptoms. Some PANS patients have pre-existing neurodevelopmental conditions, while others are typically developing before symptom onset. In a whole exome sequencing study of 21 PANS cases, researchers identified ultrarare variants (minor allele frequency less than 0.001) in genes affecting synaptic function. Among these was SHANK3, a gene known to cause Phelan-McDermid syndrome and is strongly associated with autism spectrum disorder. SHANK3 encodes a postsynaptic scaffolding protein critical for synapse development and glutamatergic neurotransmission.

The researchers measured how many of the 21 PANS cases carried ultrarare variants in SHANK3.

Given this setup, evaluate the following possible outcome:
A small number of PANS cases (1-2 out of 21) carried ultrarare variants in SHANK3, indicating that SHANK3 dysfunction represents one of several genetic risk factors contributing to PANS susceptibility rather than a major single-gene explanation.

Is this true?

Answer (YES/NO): NO